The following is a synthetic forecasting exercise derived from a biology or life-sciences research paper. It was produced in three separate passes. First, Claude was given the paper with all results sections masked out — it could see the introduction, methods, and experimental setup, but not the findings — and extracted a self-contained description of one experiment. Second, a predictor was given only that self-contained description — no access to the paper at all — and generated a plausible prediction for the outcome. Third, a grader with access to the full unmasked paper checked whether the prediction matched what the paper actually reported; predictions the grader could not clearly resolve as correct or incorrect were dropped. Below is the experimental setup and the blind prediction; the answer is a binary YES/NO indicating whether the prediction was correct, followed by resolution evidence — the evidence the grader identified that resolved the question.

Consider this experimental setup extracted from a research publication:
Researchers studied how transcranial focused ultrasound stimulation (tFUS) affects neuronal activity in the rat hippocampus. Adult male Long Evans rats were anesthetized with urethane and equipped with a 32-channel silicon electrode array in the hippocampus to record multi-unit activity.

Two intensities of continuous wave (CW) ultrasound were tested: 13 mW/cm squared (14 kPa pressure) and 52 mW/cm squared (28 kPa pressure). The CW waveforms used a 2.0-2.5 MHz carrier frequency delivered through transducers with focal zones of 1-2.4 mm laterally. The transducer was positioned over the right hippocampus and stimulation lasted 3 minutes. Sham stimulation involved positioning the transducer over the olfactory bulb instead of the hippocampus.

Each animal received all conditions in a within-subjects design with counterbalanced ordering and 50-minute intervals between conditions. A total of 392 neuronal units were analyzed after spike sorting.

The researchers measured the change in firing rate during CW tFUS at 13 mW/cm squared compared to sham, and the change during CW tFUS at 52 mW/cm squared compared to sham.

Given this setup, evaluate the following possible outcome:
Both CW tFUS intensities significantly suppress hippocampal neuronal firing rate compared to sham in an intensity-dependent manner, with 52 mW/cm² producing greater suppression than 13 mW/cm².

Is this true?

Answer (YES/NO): NO